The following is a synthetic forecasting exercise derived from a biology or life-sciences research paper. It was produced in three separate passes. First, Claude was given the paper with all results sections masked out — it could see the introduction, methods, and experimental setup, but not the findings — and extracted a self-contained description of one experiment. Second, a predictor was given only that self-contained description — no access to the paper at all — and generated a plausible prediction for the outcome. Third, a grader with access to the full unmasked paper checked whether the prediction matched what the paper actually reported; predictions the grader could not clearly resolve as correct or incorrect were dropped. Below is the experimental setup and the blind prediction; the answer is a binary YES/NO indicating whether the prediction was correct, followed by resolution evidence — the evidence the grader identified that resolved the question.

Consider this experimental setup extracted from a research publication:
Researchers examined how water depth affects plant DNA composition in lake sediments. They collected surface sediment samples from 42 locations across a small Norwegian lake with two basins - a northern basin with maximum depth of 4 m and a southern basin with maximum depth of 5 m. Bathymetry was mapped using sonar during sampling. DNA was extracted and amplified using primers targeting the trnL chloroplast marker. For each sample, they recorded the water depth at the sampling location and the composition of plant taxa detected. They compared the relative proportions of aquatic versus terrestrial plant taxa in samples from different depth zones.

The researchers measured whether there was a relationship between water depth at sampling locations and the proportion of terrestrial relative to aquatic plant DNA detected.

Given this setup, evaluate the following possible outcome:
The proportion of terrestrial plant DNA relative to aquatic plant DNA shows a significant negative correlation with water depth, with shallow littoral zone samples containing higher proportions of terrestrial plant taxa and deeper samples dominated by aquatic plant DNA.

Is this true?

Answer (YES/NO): NO